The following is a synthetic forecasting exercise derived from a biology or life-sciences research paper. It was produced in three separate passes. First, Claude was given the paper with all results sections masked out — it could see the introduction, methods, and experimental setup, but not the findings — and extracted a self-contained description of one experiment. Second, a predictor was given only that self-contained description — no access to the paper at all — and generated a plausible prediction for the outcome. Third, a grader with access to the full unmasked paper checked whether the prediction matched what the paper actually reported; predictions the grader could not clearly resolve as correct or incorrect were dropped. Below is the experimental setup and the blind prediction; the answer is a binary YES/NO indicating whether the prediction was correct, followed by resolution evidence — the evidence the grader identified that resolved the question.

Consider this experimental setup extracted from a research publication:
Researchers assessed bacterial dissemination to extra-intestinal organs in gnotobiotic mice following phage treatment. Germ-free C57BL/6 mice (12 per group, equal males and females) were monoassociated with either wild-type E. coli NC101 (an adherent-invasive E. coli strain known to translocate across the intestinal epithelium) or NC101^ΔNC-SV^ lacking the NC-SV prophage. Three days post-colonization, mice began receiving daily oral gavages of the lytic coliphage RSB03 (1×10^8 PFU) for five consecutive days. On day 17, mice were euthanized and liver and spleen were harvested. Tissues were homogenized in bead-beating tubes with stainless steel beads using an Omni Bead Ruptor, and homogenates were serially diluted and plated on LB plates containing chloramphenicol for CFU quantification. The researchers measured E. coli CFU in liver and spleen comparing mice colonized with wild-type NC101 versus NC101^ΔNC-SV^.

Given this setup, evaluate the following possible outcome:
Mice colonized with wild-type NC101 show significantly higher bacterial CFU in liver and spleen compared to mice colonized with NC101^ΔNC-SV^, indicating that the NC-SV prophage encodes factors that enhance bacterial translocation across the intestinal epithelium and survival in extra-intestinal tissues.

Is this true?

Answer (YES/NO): NO